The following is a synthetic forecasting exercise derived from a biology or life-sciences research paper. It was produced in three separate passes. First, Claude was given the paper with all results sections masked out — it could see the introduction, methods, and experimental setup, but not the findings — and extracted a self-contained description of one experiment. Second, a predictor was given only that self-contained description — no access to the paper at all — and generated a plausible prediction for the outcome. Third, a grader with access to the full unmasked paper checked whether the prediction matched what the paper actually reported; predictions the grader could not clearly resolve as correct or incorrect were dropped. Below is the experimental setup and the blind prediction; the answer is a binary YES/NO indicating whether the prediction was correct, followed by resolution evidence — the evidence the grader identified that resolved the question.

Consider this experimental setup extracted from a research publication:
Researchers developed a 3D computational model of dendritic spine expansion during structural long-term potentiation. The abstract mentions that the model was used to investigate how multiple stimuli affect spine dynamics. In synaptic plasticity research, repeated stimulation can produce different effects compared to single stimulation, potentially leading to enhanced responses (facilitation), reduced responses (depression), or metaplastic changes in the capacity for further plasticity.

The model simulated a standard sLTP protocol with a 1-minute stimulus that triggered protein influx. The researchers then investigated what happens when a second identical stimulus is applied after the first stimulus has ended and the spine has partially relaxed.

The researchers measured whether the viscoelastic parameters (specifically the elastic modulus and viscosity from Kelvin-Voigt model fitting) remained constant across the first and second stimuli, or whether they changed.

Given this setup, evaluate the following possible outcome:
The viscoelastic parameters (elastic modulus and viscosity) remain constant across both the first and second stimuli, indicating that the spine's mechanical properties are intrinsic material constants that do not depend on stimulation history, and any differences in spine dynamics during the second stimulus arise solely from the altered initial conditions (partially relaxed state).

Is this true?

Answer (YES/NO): NO